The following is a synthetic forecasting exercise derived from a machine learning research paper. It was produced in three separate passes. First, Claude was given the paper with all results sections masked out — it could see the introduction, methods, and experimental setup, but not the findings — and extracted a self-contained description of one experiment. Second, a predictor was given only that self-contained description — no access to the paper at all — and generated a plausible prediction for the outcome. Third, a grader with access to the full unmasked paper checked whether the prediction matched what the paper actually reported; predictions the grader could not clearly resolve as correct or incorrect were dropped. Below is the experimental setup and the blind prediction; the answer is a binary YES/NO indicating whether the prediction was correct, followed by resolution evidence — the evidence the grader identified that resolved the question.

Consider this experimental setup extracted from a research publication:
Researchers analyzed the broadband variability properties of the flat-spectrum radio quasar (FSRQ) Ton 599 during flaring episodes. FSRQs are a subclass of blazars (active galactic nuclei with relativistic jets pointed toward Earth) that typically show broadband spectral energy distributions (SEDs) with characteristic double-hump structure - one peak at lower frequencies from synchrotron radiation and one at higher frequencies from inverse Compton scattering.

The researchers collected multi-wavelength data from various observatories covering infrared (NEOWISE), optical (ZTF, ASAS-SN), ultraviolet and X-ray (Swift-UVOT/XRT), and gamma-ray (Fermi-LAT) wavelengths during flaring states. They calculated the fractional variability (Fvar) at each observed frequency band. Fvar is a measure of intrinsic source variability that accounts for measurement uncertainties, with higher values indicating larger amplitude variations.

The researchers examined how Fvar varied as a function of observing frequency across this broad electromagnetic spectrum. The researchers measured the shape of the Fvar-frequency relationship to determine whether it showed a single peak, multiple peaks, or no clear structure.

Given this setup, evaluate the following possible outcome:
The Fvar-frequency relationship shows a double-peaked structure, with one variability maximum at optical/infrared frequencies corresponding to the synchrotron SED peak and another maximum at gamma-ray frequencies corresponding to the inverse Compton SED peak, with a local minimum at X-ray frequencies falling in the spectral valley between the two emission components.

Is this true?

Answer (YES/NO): YES